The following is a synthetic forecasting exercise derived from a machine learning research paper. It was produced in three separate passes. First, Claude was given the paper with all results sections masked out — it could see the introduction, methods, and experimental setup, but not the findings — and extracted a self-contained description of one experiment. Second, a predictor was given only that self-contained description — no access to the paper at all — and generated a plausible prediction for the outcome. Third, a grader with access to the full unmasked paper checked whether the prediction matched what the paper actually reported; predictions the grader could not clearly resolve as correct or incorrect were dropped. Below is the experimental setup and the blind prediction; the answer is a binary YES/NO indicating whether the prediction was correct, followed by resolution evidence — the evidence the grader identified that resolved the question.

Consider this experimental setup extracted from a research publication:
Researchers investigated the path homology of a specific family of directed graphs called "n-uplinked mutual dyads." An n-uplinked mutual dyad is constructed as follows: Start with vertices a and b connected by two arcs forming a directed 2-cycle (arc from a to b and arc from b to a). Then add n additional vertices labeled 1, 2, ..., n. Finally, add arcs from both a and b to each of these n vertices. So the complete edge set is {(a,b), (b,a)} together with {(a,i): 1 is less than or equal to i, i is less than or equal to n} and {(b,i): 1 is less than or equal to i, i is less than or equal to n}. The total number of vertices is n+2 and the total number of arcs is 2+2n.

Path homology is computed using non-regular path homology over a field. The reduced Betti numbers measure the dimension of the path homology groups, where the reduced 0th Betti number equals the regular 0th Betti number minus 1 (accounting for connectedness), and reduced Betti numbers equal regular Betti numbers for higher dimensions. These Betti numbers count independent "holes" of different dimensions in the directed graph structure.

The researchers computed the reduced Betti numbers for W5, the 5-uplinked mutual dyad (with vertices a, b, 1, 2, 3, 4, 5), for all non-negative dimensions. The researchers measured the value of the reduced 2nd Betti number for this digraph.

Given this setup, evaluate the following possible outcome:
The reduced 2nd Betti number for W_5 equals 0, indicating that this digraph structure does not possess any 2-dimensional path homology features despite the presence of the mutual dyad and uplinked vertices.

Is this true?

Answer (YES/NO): NO